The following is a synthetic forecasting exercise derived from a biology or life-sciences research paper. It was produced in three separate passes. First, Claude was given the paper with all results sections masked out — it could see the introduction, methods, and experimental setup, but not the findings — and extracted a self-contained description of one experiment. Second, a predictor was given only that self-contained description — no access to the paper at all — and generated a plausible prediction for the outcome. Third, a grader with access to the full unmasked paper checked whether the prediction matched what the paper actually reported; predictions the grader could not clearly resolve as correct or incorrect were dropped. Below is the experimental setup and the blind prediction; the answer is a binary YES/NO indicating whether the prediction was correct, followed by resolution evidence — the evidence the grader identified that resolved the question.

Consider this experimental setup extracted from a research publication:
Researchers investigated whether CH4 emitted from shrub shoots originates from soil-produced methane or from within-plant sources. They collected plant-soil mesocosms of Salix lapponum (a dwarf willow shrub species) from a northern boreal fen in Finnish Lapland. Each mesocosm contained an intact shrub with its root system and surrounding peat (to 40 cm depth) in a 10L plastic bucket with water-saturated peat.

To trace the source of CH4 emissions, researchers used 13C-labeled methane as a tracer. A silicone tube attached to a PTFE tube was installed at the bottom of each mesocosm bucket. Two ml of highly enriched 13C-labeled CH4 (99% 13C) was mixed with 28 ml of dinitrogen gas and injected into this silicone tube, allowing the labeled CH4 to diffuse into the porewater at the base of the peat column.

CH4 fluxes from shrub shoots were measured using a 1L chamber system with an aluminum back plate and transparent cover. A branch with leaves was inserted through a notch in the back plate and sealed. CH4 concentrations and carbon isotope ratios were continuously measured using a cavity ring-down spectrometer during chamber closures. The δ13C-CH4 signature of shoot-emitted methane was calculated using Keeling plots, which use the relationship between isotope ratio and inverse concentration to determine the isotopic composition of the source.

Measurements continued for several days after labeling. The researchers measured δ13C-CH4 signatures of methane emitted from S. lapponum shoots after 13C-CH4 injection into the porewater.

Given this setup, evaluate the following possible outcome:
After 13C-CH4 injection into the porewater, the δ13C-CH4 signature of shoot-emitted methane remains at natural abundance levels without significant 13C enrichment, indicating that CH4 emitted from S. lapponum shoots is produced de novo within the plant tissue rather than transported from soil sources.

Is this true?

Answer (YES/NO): NO